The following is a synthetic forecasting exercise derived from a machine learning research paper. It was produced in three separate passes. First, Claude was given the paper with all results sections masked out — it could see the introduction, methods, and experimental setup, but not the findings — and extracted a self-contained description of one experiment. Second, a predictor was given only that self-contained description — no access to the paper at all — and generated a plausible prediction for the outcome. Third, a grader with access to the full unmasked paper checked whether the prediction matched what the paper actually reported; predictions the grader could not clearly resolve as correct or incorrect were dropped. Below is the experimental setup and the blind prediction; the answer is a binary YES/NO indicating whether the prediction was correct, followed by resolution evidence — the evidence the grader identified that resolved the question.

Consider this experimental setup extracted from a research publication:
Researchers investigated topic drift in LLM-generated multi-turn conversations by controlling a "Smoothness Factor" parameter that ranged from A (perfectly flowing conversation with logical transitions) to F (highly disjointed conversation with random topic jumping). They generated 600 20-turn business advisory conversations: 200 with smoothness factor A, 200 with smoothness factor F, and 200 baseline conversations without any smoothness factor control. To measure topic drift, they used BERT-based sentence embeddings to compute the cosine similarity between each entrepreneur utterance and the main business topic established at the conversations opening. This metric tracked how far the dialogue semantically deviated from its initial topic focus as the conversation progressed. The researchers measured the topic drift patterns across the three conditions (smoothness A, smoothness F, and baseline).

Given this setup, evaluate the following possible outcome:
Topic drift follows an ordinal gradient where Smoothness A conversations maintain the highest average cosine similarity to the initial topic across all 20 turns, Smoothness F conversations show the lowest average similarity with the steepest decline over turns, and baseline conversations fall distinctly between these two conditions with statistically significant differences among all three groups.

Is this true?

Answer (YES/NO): NO